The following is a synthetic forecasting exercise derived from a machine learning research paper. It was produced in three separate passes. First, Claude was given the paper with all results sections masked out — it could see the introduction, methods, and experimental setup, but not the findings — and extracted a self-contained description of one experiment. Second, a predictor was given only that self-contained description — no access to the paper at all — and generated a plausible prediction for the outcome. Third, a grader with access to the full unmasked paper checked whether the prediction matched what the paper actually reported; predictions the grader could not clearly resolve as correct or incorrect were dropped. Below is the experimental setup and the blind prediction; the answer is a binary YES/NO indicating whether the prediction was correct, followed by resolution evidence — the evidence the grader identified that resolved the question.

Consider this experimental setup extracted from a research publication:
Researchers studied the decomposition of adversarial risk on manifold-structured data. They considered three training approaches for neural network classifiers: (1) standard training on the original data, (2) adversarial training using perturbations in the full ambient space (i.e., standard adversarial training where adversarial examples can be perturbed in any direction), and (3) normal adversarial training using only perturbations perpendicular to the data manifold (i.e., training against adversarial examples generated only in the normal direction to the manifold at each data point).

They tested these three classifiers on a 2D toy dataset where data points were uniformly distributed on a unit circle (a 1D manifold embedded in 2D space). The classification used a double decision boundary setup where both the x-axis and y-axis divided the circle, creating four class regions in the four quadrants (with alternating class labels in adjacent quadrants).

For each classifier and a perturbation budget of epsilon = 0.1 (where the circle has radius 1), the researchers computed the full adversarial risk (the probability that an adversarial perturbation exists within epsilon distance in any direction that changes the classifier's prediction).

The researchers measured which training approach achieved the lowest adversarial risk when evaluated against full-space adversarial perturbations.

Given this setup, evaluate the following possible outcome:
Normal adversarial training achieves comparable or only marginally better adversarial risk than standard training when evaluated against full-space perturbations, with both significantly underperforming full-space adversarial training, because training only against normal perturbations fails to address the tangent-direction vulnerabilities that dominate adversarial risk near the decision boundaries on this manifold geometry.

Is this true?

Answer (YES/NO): NO